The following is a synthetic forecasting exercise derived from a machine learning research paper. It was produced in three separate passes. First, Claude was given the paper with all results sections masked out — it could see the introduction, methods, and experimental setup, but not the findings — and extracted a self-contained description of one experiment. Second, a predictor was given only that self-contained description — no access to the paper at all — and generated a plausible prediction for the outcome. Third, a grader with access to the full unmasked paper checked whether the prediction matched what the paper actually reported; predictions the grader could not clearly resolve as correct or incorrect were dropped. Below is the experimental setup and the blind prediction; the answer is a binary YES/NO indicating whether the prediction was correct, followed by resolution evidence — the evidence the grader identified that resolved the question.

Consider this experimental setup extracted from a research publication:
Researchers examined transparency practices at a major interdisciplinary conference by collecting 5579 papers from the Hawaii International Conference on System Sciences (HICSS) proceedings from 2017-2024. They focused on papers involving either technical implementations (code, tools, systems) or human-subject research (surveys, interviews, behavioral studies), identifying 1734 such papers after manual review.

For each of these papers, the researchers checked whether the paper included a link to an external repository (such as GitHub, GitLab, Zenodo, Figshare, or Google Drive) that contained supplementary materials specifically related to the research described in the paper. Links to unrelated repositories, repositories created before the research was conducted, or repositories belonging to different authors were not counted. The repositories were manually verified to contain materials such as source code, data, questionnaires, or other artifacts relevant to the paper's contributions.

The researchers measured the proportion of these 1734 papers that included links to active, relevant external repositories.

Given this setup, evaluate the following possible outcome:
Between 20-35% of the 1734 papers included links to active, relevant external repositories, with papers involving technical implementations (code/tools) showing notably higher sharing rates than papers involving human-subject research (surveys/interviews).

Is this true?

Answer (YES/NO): NO